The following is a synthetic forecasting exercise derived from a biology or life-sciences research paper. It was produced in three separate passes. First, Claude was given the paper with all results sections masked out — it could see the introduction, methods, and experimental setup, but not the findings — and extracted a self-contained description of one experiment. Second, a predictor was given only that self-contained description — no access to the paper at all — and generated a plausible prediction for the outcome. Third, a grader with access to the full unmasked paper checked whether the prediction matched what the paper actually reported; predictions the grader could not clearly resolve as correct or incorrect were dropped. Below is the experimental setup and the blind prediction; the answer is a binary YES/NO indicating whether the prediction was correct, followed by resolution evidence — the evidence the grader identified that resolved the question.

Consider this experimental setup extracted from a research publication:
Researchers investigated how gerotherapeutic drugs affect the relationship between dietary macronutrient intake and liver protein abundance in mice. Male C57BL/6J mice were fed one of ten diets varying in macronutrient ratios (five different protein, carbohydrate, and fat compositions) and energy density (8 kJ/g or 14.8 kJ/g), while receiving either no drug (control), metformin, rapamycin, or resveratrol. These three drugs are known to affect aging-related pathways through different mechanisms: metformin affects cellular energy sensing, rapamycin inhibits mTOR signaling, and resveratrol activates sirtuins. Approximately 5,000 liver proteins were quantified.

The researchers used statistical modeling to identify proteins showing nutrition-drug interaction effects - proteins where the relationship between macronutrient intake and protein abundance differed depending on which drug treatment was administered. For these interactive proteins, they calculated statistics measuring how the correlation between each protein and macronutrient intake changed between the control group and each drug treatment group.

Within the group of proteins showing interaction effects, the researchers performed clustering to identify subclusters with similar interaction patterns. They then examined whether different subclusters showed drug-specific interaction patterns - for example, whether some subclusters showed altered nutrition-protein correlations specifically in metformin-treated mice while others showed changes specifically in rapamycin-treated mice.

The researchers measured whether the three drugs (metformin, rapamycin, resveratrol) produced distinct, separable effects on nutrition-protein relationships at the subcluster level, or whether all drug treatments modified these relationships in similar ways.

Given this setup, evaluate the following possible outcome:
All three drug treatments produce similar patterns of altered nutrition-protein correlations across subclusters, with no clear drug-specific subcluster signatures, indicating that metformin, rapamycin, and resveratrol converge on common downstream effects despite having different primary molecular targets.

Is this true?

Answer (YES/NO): NO